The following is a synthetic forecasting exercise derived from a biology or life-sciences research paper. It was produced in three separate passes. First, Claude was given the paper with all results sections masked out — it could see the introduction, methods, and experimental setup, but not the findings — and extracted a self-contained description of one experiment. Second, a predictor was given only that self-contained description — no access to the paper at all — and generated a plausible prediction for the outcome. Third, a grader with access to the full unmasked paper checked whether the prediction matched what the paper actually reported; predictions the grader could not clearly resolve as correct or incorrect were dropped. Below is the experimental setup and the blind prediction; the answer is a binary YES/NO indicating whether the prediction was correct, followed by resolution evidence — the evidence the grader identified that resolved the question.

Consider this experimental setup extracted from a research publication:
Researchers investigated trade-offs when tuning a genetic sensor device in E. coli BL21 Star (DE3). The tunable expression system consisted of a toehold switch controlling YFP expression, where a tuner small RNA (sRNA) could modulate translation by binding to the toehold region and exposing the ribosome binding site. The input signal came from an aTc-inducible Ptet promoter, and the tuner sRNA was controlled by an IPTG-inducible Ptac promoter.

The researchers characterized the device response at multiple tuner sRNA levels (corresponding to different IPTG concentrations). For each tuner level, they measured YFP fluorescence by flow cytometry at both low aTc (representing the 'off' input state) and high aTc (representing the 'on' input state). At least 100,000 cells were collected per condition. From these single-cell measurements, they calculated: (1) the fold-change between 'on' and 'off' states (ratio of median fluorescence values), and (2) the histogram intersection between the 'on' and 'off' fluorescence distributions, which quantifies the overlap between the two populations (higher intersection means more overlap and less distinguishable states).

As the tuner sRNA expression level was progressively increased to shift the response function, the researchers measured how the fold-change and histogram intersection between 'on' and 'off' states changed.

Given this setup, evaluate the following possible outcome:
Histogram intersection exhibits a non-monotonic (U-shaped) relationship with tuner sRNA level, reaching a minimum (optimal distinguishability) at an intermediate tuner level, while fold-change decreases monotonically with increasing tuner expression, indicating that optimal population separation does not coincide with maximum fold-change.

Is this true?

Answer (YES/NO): NO